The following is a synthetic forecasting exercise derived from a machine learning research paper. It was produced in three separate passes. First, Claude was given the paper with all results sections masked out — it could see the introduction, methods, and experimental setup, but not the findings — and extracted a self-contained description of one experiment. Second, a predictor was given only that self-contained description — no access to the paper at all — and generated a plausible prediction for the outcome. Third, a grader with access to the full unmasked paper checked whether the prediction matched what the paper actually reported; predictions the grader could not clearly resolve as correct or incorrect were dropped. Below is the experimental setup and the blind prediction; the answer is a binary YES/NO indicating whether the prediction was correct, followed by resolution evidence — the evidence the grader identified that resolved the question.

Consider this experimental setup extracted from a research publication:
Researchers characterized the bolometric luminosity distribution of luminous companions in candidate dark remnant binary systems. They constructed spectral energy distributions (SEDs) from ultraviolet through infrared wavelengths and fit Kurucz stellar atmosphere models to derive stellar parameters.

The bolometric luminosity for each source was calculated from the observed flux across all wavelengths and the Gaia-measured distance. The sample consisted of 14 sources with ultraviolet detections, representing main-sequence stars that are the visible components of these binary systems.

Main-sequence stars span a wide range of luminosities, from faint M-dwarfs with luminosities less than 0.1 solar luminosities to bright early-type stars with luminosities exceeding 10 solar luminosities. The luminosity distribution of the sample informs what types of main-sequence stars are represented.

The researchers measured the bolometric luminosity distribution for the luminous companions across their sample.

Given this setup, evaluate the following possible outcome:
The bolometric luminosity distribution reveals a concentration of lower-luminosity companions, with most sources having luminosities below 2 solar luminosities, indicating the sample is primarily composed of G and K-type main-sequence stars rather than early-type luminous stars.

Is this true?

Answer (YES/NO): YES